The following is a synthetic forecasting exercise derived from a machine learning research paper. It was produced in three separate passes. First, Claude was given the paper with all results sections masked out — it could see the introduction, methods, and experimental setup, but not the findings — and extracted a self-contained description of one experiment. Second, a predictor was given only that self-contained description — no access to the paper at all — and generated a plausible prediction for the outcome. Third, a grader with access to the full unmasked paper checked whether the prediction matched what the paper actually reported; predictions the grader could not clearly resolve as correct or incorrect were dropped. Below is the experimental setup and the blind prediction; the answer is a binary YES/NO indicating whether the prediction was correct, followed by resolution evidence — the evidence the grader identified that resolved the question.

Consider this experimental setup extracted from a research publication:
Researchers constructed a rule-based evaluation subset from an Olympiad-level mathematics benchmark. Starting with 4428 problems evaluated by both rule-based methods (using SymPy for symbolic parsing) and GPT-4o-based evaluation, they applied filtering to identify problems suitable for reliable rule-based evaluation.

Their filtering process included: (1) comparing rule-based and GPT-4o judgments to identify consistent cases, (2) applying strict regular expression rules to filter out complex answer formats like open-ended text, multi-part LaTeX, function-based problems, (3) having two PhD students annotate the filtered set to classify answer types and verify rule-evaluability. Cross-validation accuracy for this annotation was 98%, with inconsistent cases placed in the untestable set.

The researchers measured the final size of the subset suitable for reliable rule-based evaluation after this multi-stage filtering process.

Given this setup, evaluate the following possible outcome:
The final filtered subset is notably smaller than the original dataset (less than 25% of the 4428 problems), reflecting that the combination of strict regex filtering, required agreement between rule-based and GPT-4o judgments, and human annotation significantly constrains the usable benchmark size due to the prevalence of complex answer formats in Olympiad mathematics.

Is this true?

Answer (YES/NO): NO